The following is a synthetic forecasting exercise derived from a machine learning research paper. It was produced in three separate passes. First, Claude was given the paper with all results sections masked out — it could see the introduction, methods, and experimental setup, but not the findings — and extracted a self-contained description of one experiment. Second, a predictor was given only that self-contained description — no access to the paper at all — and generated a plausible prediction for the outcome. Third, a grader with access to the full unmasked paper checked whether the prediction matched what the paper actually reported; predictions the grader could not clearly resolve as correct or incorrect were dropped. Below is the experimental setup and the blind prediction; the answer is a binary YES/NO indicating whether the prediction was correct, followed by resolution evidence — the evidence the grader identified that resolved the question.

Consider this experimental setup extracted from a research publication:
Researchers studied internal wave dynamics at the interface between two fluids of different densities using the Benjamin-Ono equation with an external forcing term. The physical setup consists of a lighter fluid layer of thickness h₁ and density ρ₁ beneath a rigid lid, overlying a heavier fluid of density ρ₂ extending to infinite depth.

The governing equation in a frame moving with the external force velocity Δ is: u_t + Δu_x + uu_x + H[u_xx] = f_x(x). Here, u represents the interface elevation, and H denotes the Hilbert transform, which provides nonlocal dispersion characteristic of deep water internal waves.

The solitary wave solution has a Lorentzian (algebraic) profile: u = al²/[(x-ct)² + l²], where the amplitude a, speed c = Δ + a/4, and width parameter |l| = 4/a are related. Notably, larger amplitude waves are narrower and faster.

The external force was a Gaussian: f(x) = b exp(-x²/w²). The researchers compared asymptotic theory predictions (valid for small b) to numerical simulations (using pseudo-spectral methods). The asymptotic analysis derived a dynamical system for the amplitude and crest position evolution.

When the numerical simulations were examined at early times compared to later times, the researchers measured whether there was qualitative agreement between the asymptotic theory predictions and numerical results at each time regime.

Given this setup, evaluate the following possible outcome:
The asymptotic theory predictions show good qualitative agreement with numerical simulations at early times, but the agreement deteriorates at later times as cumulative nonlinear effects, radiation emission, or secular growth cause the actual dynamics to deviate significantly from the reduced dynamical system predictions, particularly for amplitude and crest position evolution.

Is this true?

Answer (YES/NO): YES